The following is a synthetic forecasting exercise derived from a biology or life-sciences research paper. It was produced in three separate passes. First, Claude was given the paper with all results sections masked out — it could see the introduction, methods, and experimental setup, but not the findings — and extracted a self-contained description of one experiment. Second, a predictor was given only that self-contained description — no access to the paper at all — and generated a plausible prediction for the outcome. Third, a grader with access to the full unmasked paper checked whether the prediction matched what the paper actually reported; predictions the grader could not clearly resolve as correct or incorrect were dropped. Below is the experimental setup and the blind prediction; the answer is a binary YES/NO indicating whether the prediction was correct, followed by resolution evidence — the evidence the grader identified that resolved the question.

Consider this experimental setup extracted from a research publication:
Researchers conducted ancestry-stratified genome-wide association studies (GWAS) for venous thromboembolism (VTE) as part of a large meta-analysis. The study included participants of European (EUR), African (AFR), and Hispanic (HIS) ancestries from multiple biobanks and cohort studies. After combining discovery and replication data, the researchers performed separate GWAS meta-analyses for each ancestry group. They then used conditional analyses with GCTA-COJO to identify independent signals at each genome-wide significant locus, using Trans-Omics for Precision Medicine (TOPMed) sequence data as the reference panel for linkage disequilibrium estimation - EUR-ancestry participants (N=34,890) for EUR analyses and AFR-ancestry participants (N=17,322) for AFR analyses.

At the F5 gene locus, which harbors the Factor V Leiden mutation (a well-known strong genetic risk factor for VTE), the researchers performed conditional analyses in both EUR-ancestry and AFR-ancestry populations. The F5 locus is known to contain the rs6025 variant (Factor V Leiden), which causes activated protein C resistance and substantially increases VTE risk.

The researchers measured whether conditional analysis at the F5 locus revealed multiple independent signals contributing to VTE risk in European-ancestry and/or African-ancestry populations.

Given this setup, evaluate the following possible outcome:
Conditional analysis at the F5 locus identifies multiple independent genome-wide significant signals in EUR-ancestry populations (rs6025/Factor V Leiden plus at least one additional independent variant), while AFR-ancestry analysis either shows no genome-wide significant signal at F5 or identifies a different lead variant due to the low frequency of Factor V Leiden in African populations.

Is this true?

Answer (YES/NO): YES